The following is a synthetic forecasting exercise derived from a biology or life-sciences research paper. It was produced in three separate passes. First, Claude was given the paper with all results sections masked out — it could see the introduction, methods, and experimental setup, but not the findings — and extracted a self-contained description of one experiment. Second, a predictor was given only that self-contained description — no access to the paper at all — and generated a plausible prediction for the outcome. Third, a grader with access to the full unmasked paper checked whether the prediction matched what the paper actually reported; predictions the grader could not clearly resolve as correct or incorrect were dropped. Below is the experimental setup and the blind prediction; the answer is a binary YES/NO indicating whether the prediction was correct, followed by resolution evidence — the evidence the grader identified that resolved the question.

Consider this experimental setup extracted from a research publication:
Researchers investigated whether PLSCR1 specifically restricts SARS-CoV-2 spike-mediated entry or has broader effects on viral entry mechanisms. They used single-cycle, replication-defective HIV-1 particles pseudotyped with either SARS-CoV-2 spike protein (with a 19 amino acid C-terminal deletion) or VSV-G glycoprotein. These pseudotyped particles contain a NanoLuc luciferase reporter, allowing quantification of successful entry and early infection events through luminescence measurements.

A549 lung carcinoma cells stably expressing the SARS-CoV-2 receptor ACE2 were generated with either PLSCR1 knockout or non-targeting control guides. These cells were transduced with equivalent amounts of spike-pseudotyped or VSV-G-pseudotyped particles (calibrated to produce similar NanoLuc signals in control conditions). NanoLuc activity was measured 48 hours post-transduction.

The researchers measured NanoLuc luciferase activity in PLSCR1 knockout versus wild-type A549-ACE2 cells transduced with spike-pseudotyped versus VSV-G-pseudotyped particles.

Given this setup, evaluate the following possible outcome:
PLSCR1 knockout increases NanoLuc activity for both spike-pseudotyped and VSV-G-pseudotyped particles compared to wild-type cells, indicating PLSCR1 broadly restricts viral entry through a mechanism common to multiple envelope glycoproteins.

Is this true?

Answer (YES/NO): NO